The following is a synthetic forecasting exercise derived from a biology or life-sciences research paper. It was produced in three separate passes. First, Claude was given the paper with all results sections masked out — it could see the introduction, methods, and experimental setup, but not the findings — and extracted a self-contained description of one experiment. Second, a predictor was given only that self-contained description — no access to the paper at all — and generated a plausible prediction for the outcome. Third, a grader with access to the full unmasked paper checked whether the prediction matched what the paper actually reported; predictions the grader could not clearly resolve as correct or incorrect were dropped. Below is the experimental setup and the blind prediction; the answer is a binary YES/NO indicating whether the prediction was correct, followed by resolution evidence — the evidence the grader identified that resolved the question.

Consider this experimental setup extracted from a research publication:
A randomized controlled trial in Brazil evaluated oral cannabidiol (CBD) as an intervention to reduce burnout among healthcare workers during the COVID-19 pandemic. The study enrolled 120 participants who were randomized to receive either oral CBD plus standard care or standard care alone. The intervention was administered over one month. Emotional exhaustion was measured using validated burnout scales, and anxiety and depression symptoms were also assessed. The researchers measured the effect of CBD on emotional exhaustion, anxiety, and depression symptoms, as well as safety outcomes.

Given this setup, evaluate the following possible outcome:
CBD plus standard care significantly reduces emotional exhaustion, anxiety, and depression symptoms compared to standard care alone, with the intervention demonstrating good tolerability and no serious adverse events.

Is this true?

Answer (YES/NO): NO